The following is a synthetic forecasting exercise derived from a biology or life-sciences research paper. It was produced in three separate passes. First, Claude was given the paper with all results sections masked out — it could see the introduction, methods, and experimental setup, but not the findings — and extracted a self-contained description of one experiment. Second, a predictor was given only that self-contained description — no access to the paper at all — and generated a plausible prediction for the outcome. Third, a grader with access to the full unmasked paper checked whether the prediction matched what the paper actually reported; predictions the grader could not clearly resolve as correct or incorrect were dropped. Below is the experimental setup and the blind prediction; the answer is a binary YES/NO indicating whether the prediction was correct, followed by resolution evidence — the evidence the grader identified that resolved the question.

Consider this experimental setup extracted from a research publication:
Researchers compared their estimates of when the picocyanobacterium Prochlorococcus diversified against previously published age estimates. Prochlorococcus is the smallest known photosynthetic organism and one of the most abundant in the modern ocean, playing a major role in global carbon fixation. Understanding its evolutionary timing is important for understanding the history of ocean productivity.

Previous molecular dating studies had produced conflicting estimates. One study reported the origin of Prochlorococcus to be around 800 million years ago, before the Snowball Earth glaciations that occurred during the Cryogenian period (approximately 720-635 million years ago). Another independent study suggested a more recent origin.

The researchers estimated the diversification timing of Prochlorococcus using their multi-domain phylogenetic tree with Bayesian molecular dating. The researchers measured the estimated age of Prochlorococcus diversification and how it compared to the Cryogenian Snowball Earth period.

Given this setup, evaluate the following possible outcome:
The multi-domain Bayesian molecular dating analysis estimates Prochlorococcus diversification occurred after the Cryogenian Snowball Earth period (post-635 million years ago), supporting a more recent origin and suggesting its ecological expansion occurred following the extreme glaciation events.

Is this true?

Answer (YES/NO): YES